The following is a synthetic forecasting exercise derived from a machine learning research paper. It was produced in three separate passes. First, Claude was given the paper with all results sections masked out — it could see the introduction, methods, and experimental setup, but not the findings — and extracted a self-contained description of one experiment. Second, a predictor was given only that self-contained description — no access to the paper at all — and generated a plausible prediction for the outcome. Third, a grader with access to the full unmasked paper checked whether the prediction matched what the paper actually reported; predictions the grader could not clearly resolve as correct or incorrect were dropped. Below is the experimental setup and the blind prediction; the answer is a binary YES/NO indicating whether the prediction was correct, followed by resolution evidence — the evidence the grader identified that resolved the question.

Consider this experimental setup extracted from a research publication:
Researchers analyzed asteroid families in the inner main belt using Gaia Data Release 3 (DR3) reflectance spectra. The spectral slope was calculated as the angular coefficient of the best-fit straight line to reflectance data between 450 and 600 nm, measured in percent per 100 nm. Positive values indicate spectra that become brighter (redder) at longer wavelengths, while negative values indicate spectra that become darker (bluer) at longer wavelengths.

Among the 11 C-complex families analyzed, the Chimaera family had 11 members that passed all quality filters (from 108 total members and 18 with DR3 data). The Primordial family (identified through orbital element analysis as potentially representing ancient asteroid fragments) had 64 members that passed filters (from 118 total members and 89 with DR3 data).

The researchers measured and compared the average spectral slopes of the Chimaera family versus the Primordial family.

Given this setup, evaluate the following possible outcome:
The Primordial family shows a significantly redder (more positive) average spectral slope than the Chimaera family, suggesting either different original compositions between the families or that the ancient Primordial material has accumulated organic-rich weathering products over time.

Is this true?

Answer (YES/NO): NO